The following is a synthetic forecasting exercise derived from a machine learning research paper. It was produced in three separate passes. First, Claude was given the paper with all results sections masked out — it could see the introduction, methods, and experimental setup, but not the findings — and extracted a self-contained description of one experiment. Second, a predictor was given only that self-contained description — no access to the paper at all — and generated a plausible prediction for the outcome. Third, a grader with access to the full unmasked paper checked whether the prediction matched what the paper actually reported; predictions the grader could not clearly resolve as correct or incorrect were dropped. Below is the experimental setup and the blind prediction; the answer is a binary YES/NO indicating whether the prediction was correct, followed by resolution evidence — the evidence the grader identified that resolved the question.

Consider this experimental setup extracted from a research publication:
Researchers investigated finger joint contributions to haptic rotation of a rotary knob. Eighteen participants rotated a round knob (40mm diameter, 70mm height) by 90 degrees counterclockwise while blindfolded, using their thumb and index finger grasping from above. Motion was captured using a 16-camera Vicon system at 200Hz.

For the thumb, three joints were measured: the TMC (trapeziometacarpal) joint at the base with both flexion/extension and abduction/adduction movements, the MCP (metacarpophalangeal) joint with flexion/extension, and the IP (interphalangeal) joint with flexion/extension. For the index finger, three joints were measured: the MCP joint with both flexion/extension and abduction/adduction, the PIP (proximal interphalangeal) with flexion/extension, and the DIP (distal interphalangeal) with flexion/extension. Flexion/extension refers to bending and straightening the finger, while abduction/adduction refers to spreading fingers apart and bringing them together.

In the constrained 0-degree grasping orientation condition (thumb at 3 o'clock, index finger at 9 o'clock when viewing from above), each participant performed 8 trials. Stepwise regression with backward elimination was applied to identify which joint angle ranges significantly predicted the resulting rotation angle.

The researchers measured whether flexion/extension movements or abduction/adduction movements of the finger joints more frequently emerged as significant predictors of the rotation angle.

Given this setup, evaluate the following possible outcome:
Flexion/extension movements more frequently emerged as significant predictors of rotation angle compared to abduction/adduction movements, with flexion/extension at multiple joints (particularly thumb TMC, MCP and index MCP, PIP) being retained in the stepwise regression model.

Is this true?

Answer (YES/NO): NO